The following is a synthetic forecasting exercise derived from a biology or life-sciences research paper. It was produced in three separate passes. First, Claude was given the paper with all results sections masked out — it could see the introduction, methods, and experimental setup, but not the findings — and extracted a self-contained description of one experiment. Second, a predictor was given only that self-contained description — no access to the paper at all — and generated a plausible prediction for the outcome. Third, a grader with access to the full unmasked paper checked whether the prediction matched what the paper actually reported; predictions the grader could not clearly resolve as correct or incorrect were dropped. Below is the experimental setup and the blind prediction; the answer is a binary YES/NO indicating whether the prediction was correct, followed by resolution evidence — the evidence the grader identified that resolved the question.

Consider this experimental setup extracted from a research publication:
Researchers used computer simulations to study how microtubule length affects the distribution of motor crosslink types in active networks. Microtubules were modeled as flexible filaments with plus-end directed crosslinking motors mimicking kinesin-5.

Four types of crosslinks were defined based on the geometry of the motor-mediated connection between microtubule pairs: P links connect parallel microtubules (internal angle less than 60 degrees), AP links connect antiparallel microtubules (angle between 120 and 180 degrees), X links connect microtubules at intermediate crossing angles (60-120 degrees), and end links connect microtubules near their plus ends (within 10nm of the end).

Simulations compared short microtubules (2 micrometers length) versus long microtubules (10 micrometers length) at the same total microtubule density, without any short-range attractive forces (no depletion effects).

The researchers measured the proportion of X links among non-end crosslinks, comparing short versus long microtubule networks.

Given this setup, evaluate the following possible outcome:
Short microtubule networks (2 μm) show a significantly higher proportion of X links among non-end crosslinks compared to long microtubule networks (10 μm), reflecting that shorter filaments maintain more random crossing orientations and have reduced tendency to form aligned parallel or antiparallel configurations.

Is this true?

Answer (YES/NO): NO